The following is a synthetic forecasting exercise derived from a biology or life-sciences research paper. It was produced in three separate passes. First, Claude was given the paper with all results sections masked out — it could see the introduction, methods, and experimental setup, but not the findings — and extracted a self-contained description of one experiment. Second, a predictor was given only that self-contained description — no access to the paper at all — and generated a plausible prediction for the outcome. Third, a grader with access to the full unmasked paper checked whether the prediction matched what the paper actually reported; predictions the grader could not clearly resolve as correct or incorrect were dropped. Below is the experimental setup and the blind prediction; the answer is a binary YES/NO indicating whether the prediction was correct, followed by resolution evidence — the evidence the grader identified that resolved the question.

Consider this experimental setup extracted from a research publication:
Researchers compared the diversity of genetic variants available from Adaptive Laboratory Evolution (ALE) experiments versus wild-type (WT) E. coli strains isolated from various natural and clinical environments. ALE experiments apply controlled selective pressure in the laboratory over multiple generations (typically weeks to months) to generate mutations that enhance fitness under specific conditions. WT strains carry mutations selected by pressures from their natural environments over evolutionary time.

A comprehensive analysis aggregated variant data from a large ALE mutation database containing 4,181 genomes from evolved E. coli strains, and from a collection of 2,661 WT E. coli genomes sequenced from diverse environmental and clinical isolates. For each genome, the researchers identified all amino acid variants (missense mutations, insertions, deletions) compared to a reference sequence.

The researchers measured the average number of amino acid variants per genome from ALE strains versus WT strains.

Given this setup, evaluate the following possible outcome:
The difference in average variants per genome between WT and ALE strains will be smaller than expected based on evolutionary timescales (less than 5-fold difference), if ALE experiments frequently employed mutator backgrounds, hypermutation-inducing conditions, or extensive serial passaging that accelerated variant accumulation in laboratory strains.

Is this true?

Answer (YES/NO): NO